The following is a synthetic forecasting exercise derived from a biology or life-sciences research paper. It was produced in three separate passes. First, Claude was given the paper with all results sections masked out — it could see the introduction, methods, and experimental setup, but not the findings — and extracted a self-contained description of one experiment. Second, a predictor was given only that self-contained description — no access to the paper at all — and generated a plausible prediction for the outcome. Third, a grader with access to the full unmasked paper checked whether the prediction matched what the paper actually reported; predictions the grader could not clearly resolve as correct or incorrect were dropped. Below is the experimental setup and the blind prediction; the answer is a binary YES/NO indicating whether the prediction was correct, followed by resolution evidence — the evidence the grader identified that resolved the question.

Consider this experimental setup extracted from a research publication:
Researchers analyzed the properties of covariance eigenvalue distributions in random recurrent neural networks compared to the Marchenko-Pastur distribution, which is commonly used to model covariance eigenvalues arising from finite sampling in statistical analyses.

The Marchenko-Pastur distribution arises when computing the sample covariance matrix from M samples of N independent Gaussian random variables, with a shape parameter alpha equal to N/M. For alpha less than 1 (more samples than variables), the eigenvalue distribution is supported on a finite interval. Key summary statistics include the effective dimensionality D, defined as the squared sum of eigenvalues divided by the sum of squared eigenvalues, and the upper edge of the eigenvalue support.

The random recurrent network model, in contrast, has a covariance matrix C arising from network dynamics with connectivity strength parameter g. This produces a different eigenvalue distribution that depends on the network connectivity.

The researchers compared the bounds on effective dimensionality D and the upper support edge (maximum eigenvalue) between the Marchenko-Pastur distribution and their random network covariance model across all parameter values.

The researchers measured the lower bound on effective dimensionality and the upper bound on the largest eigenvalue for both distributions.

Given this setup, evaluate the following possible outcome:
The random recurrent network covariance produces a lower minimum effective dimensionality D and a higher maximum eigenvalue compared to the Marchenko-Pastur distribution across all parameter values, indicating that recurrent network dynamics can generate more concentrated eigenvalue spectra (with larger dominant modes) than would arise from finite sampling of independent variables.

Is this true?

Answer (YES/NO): YES